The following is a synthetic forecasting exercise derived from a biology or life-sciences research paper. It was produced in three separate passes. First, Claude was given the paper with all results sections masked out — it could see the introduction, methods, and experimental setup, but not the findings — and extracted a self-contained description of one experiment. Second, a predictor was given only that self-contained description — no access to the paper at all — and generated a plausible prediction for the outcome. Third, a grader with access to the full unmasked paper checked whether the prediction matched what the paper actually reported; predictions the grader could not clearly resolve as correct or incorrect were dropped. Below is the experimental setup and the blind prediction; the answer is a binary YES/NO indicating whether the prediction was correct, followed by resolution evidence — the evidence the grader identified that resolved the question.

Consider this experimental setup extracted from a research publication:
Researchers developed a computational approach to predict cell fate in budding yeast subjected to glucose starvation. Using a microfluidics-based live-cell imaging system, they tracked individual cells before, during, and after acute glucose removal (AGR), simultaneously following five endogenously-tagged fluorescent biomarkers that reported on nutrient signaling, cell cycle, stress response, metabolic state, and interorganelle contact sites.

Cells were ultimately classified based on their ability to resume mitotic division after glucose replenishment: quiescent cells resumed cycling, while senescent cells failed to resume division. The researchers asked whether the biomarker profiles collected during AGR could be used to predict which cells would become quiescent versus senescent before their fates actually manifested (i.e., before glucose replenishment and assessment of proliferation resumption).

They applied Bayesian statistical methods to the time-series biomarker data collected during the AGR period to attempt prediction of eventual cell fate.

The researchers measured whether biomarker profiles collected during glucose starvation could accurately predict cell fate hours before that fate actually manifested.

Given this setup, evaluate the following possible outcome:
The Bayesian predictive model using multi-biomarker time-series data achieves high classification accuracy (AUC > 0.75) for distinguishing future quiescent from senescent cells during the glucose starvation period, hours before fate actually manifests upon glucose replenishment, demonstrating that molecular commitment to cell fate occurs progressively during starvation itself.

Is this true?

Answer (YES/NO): YES